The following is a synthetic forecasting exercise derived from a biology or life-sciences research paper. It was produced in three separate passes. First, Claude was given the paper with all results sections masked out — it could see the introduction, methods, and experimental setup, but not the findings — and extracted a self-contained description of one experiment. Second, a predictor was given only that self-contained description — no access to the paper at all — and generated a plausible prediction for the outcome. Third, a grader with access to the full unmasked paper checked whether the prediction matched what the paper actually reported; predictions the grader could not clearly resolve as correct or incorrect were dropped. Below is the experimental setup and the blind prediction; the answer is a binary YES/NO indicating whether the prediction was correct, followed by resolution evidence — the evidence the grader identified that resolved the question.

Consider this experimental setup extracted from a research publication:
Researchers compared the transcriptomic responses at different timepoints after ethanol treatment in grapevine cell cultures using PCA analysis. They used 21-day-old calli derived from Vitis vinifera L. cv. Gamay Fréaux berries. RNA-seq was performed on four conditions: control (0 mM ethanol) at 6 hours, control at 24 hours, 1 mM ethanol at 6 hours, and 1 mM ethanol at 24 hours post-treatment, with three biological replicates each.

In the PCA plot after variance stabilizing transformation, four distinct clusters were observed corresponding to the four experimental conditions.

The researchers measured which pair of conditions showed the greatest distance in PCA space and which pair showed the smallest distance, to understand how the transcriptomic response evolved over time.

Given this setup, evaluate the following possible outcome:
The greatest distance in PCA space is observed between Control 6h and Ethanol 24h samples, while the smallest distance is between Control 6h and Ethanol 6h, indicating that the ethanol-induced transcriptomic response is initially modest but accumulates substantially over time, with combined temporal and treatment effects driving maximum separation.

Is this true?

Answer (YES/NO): NO